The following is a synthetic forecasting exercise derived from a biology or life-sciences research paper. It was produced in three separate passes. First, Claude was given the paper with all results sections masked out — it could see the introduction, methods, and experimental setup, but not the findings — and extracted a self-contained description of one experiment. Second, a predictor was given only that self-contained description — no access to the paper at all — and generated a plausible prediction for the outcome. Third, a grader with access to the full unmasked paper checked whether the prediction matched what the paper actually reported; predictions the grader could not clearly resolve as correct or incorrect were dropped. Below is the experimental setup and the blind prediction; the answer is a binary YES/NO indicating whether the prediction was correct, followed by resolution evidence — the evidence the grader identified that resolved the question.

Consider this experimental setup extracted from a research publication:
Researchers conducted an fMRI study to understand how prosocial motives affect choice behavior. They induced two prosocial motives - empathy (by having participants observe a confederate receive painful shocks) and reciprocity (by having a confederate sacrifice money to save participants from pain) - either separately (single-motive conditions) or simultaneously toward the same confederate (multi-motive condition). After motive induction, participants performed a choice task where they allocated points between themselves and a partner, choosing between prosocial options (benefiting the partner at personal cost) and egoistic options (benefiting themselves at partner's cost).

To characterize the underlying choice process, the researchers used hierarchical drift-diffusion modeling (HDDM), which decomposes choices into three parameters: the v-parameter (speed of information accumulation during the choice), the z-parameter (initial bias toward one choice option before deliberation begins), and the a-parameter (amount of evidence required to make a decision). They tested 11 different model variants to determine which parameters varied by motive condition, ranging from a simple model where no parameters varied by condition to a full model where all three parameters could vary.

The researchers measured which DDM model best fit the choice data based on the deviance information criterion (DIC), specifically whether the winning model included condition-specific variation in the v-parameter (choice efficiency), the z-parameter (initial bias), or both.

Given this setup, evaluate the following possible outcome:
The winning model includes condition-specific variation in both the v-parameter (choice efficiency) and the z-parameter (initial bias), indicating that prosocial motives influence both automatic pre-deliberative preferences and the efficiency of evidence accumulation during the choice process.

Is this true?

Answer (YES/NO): NO